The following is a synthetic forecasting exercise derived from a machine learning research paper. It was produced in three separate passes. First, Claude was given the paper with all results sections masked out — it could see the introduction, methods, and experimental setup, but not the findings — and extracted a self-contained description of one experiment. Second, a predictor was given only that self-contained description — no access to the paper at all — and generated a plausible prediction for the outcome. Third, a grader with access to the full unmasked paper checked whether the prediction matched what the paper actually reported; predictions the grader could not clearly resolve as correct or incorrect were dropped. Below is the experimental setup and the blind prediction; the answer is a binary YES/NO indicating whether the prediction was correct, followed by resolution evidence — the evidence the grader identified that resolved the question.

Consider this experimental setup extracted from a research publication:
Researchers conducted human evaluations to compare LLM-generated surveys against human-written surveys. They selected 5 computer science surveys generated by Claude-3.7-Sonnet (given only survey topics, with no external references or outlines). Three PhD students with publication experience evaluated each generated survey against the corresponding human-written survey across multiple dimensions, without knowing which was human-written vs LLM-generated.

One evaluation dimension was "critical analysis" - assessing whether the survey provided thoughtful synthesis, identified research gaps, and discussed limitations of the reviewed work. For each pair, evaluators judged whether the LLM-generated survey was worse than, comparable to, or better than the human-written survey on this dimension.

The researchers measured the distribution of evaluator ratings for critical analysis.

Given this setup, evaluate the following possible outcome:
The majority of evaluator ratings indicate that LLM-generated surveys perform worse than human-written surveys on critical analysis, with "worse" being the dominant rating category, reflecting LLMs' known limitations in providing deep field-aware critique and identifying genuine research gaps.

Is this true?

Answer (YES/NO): NO